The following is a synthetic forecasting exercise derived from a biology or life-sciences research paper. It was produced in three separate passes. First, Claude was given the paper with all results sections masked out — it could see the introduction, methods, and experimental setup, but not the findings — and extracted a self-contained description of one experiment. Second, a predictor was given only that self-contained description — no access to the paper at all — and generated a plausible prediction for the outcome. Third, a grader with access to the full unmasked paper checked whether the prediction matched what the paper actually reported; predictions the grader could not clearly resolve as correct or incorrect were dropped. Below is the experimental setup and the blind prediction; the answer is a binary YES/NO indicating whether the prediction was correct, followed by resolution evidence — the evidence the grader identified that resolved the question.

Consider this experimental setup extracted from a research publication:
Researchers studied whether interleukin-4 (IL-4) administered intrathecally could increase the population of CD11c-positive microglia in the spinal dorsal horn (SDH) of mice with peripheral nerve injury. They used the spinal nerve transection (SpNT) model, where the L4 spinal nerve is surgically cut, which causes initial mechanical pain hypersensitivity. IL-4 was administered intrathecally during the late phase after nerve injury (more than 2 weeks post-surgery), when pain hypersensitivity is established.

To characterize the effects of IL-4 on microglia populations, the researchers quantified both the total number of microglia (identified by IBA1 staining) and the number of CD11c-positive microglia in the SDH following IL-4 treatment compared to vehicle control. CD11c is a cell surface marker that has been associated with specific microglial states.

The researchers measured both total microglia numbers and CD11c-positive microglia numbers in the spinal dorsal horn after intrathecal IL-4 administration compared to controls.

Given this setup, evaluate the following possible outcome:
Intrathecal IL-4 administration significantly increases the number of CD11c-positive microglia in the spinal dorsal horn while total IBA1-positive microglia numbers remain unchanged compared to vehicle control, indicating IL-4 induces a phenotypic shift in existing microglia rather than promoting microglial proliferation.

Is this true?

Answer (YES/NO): YES